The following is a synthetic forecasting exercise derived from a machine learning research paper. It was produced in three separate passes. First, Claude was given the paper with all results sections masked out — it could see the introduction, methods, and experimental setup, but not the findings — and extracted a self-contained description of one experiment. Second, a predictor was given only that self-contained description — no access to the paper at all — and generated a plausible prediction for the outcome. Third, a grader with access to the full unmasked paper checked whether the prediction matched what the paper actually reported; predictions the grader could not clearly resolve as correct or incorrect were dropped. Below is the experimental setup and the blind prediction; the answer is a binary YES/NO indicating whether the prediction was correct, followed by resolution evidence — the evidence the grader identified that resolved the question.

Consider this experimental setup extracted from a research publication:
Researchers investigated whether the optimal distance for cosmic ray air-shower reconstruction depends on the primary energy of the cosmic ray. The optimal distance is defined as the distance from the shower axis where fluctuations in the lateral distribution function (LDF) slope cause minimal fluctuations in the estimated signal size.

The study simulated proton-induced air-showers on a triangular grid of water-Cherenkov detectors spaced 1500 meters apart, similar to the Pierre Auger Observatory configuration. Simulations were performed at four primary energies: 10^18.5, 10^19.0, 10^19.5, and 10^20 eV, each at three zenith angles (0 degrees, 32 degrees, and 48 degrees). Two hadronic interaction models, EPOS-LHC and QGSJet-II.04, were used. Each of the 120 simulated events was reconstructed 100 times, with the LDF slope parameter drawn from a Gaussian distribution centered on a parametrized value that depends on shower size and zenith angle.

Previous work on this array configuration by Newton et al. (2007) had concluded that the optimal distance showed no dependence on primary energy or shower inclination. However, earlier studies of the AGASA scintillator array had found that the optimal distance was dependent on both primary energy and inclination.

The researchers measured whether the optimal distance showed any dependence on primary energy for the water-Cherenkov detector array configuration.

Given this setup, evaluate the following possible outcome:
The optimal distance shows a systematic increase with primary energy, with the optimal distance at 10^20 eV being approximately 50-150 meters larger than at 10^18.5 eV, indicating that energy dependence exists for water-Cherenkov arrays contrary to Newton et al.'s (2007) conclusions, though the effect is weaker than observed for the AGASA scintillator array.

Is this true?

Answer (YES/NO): NO